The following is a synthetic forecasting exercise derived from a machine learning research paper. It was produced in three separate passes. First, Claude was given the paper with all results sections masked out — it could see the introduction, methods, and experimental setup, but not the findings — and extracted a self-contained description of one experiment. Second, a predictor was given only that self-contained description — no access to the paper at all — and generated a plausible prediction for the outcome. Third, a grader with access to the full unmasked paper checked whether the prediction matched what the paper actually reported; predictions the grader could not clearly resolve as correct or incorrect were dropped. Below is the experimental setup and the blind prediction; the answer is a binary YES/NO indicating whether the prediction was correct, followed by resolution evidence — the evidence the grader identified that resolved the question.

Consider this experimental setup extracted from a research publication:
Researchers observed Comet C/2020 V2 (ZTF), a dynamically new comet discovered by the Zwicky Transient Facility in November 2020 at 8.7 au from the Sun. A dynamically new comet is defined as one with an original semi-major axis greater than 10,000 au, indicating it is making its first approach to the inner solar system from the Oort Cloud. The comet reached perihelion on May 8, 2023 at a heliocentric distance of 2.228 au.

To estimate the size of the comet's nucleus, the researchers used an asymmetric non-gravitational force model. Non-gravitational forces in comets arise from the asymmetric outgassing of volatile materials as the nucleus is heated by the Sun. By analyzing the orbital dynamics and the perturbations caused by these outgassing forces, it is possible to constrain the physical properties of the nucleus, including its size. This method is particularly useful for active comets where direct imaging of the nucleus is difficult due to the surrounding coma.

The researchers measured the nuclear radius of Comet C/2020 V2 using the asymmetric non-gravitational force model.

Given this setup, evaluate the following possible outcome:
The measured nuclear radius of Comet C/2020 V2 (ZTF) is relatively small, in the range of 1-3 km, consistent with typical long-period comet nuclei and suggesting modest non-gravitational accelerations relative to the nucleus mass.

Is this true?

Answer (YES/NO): YES